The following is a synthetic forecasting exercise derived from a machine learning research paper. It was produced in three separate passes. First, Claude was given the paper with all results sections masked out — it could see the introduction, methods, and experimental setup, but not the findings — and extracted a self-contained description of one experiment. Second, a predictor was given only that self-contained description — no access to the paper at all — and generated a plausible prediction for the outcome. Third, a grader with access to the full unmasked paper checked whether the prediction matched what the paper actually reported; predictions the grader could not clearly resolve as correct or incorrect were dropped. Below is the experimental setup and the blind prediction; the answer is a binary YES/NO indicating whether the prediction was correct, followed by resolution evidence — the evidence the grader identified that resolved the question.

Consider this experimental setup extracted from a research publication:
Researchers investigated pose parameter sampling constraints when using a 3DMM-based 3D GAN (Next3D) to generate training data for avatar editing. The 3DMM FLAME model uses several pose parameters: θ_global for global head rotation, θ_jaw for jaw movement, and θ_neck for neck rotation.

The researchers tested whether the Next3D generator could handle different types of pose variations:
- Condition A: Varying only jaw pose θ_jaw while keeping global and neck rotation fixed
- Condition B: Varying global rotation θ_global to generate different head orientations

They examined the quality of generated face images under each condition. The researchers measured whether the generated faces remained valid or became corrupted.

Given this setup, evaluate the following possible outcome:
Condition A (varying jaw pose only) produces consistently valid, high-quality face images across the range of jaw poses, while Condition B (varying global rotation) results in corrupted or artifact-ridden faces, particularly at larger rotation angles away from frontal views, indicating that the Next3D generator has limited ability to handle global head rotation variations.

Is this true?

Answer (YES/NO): NO